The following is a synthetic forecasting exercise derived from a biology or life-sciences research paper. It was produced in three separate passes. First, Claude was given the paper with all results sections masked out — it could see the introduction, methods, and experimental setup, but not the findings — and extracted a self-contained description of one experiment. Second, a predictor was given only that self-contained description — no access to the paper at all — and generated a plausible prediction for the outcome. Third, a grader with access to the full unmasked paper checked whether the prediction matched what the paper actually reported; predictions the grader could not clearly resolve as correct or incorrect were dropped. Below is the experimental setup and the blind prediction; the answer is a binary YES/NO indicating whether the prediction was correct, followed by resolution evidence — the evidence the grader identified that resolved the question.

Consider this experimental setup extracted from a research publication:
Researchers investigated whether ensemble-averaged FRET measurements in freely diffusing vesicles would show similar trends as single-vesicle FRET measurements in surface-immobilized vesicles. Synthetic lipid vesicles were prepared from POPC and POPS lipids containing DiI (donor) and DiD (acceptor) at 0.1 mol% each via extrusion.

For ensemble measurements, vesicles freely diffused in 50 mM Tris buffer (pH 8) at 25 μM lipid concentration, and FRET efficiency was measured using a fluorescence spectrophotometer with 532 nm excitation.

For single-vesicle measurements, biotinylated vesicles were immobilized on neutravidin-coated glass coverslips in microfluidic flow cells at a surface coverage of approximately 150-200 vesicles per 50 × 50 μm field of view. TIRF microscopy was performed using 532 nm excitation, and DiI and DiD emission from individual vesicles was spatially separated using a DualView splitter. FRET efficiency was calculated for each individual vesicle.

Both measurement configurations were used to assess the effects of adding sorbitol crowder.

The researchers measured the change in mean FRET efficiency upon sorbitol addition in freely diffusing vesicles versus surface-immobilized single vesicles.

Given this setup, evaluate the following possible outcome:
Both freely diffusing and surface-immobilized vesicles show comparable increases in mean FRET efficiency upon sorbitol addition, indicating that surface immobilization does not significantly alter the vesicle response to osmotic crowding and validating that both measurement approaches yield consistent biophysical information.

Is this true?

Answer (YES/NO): YES